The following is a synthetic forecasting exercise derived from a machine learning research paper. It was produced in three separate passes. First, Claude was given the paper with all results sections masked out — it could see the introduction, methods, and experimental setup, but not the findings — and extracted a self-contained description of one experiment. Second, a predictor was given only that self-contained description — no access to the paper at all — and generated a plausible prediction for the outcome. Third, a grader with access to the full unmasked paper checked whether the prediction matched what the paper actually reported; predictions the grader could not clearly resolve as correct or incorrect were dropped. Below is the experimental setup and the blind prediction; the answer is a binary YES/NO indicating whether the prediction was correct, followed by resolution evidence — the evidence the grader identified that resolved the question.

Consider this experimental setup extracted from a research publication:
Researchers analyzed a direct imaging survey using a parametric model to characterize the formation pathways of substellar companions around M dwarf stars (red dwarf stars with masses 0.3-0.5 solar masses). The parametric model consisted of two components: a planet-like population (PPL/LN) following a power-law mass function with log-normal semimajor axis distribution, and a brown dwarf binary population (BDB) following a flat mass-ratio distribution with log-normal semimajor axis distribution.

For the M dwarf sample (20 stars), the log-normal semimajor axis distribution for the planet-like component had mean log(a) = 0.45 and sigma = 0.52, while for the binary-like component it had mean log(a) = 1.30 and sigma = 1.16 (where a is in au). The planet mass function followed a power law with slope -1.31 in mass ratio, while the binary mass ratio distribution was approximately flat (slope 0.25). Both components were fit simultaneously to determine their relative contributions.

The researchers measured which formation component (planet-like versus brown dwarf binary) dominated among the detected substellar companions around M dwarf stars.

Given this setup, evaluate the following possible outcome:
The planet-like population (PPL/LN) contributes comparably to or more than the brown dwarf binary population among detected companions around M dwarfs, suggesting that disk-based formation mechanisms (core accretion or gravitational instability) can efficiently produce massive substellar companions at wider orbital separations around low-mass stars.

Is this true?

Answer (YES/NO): NO